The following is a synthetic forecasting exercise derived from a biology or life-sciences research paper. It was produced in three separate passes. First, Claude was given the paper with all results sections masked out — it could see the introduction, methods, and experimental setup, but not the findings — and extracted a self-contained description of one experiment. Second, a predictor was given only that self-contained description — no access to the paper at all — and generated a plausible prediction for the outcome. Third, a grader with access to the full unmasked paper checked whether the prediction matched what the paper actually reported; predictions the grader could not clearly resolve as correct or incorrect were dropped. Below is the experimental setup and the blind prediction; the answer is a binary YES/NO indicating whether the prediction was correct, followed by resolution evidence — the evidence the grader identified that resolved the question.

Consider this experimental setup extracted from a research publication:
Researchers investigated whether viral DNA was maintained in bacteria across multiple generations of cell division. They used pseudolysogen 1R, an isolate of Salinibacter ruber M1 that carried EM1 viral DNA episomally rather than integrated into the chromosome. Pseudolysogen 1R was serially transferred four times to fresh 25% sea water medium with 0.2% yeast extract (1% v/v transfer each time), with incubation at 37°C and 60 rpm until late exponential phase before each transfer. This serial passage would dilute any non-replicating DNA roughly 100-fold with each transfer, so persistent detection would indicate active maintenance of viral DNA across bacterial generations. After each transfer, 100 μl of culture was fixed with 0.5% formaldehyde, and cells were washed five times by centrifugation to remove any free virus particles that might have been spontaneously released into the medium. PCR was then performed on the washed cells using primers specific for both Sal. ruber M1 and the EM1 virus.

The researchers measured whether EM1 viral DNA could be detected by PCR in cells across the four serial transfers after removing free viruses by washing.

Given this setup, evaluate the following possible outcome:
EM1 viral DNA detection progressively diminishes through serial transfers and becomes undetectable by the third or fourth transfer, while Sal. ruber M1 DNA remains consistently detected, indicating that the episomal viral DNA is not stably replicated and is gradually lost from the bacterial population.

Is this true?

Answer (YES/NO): NO